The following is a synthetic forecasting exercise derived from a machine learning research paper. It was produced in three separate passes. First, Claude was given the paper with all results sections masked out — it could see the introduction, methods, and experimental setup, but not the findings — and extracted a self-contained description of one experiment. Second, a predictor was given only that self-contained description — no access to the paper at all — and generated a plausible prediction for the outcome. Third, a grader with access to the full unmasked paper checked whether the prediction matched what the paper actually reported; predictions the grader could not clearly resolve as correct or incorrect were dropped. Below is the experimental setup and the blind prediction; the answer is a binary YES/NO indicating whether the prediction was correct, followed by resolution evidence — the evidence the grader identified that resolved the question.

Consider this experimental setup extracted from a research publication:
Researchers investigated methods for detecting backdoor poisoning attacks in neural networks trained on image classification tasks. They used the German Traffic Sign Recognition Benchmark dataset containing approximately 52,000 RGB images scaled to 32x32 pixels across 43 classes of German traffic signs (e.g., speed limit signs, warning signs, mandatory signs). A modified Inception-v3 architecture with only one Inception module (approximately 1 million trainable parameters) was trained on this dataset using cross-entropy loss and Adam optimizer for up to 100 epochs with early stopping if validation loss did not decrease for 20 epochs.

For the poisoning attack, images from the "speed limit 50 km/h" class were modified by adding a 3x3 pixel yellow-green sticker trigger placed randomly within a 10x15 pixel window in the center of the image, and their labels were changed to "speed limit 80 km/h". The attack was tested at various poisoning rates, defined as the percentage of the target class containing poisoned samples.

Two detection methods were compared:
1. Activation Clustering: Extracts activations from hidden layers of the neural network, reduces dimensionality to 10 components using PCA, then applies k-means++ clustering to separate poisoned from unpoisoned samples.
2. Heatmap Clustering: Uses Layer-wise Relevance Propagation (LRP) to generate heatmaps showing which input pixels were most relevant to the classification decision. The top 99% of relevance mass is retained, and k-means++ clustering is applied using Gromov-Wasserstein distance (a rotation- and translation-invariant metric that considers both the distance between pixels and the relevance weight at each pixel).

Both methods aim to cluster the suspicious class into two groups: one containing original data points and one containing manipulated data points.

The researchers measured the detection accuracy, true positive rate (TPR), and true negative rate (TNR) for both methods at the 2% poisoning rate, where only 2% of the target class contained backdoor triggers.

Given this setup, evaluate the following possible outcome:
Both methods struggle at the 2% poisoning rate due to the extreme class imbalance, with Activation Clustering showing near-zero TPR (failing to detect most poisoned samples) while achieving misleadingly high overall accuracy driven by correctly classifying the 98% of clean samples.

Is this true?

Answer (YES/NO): NO